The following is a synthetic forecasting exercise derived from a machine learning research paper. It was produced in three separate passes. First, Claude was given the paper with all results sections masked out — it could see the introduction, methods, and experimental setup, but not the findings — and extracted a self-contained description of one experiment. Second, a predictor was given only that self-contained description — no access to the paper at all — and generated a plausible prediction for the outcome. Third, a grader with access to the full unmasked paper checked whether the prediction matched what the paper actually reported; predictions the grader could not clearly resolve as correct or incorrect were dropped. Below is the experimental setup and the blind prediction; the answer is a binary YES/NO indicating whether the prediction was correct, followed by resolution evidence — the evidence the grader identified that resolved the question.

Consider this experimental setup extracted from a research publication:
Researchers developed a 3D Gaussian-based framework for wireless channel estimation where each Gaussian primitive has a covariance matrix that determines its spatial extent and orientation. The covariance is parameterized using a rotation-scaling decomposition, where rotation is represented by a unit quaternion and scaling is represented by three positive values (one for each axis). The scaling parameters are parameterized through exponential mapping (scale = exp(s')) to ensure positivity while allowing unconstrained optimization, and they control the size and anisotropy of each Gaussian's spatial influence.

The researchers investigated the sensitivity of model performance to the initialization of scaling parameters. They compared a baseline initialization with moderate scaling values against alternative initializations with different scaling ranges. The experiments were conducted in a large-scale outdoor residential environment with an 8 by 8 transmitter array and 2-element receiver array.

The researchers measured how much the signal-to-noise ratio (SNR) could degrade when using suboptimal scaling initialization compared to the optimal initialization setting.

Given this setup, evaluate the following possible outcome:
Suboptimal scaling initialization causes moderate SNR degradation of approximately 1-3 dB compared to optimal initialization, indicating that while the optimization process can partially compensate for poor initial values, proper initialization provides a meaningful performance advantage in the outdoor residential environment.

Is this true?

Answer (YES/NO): NO